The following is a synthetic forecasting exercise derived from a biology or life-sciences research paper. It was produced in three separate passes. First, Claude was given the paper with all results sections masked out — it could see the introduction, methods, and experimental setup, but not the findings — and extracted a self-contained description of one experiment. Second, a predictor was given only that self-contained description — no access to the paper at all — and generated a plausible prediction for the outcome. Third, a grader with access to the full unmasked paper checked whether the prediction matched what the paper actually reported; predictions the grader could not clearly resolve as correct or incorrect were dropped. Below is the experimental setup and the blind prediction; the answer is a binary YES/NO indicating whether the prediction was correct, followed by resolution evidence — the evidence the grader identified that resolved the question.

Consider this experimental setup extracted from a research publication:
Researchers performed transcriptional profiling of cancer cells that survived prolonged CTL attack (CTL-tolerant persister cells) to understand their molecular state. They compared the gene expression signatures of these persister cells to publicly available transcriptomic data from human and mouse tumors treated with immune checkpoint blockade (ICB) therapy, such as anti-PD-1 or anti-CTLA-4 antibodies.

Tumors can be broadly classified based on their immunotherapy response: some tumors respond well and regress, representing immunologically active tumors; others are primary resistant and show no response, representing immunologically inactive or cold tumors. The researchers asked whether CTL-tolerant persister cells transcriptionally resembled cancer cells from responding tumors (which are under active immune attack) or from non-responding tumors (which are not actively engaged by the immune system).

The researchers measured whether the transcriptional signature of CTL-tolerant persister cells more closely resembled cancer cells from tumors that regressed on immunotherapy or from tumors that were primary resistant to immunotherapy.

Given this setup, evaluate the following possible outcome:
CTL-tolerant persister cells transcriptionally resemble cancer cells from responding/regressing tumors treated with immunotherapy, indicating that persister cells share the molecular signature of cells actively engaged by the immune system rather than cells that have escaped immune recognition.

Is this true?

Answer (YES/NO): YES